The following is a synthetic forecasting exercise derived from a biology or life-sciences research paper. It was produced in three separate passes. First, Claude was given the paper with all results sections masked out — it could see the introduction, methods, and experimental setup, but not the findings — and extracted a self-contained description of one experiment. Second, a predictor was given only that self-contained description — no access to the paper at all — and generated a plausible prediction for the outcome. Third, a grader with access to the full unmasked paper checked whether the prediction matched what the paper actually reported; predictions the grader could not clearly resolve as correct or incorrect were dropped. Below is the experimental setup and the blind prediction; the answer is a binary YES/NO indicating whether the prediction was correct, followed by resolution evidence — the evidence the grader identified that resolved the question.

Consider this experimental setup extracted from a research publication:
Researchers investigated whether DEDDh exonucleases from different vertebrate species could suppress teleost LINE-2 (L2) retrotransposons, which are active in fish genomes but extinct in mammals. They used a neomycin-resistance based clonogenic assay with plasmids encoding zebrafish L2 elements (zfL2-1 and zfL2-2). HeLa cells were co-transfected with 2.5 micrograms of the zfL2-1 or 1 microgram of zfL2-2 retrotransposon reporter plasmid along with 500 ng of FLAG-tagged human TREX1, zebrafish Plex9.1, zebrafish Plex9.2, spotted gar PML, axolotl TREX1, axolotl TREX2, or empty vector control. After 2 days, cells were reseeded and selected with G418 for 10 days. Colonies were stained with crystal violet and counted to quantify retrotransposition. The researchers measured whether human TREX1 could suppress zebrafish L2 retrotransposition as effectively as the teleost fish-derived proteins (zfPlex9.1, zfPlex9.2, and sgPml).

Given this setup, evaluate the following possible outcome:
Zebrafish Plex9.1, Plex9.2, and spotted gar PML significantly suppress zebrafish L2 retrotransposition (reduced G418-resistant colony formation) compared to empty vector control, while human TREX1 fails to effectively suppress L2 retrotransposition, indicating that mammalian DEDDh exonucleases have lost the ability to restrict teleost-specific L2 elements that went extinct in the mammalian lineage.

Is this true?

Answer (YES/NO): NO